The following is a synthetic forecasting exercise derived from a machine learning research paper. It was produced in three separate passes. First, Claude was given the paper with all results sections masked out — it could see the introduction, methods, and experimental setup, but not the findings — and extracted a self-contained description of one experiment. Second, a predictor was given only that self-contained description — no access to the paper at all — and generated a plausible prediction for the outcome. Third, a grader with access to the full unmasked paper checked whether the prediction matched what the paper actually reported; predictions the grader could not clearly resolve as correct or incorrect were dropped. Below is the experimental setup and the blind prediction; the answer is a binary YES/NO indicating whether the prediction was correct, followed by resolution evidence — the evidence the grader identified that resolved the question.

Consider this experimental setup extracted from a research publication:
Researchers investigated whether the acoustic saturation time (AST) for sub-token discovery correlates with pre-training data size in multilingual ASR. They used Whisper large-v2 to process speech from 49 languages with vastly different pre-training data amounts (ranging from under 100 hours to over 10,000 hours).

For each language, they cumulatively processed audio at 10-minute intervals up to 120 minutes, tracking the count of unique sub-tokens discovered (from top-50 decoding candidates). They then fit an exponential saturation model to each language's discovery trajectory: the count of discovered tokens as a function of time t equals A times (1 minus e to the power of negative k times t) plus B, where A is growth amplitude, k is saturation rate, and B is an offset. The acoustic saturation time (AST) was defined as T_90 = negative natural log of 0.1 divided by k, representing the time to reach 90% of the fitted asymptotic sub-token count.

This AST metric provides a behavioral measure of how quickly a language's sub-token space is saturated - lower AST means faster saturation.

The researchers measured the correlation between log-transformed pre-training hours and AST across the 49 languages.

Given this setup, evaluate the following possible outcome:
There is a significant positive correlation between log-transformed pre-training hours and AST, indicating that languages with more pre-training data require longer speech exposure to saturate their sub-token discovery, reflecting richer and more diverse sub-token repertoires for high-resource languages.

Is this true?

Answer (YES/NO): NO